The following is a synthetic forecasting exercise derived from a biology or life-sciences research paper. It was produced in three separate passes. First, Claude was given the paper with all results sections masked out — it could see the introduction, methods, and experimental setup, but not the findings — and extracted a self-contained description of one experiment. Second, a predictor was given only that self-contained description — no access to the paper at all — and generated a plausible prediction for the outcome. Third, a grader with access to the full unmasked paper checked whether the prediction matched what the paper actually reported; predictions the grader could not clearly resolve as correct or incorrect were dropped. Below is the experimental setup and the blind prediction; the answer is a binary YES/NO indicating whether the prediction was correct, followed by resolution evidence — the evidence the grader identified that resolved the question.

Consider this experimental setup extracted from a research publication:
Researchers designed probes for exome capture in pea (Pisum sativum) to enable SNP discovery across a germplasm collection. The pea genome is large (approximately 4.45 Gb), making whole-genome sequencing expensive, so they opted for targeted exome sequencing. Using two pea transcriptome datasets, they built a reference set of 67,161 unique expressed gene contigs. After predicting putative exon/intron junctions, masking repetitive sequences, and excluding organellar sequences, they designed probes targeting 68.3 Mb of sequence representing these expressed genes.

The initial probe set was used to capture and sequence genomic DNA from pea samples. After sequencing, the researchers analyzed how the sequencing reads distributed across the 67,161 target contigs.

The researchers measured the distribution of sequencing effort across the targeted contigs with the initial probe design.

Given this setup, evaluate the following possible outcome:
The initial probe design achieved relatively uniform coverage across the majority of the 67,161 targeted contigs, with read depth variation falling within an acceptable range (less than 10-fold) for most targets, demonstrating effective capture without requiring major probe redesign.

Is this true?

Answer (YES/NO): NO